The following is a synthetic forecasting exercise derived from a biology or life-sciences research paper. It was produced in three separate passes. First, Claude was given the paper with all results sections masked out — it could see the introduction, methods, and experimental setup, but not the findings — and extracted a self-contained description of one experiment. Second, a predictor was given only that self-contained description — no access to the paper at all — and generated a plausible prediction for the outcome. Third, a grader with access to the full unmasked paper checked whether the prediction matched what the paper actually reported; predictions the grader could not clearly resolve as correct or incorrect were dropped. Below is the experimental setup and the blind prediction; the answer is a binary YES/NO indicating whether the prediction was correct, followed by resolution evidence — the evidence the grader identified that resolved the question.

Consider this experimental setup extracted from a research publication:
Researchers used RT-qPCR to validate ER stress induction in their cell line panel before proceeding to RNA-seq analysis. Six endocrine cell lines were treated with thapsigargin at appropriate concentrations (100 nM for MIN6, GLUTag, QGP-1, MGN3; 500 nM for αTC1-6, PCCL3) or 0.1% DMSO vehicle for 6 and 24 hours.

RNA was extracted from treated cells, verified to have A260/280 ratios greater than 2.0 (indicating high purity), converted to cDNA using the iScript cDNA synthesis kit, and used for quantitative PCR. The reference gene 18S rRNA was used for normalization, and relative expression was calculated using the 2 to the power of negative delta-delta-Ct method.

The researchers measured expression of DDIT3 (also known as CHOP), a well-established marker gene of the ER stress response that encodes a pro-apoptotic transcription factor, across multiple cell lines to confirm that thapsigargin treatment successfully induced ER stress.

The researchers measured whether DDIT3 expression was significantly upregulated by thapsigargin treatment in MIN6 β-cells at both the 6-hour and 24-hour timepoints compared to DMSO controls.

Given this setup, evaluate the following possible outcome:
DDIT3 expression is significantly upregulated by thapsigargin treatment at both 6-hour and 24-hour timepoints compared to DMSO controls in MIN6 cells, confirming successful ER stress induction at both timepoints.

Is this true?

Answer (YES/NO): YES